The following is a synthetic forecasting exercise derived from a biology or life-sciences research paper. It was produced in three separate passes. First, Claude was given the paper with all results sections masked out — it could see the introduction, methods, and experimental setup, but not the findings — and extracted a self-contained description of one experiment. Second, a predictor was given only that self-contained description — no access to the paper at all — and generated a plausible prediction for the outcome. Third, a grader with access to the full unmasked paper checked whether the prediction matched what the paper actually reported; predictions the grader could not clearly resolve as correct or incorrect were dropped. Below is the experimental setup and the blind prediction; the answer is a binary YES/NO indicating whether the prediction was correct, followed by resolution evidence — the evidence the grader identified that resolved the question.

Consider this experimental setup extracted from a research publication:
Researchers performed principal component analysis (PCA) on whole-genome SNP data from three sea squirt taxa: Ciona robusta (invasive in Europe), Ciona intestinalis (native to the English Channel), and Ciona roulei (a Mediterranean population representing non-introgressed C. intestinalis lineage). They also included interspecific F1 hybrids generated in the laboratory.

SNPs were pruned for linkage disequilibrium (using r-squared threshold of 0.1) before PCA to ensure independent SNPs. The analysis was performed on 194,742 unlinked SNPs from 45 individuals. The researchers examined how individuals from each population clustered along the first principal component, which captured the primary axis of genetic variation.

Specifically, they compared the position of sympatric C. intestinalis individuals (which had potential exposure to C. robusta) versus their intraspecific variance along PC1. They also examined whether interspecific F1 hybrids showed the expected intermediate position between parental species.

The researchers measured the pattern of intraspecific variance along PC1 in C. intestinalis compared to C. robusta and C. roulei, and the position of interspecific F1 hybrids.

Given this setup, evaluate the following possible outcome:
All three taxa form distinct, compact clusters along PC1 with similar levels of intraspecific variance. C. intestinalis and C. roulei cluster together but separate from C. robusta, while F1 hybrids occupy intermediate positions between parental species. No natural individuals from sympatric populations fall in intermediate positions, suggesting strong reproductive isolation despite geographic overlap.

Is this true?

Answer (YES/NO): NO